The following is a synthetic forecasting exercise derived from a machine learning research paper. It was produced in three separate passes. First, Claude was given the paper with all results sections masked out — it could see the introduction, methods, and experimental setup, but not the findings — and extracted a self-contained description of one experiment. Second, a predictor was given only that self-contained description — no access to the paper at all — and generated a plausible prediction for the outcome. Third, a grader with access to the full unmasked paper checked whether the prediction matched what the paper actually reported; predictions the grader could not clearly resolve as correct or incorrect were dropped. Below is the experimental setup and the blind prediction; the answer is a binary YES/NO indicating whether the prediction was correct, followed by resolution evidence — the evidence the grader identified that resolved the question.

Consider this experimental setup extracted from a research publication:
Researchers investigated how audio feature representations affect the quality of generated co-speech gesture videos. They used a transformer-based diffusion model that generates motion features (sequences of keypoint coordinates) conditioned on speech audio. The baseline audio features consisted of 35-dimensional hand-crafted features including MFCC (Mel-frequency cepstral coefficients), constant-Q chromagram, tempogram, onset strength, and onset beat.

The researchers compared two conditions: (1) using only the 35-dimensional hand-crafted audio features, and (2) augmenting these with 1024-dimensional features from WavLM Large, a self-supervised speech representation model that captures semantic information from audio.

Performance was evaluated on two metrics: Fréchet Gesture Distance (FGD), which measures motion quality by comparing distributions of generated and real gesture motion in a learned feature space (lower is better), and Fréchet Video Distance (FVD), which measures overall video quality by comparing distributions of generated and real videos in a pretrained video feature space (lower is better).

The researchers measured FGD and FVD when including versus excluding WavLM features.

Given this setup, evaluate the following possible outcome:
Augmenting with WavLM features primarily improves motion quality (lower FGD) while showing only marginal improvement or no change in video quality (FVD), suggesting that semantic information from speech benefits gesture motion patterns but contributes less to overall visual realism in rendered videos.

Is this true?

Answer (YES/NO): NO